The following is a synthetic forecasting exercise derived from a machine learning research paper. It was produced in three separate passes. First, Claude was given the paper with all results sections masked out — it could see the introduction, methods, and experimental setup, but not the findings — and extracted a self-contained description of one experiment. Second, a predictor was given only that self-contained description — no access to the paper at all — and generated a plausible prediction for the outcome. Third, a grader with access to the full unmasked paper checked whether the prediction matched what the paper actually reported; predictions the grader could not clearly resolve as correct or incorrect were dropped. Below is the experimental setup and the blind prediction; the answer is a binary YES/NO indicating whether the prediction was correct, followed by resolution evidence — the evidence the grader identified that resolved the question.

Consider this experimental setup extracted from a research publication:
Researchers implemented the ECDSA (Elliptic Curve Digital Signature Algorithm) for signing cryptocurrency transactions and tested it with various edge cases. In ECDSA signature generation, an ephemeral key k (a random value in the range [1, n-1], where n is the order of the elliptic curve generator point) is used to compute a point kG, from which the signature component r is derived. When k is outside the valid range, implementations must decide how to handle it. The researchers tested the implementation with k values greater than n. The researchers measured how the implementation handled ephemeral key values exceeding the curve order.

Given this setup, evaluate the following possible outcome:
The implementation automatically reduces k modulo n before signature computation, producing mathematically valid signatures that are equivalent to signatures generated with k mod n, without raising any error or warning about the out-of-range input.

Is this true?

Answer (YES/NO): YES